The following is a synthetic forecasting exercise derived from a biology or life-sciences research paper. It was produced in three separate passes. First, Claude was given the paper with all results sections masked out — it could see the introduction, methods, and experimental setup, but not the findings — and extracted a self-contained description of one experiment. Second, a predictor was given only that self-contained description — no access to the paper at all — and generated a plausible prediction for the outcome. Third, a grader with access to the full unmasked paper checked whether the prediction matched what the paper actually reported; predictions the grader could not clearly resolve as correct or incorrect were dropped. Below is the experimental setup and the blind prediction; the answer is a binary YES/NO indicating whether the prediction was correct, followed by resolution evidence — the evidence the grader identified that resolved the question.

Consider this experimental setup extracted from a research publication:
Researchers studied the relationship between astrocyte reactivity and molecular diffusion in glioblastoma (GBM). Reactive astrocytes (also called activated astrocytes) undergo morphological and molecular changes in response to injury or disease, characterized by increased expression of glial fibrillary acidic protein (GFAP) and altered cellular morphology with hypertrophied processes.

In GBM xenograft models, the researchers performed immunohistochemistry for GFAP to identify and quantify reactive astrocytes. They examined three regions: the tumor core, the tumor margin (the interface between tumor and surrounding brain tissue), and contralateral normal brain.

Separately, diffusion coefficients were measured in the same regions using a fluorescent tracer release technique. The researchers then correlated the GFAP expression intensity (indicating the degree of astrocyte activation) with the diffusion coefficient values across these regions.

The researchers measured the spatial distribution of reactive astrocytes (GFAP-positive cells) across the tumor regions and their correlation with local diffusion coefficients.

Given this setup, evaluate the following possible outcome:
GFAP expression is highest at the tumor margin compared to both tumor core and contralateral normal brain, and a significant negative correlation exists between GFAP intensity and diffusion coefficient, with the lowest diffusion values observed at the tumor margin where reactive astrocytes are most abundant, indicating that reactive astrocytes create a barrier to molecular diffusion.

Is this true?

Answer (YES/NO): NO